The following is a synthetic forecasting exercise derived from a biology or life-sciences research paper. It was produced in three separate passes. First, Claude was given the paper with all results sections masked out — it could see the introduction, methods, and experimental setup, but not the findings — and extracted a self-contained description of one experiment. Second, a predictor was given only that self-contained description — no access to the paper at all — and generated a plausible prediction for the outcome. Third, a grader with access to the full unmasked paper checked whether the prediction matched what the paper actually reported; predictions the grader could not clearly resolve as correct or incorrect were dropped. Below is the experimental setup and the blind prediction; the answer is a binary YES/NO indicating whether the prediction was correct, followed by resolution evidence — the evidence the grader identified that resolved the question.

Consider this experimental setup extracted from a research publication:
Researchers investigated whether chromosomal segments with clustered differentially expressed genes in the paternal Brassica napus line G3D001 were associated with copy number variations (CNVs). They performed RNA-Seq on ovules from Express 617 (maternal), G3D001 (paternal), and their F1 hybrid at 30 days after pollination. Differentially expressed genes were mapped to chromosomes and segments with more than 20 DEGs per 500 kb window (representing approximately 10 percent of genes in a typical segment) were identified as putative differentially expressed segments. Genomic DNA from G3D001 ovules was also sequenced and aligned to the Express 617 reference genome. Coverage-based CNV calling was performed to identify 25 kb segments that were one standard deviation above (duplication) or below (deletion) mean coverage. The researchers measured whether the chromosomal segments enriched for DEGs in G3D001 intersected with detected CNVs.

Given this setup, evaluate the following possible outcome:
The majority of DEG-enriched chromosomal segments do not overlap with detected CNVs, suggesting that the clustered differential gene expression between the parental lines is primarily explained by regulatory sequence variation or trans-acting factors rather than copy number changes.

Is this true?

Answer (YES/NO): YES